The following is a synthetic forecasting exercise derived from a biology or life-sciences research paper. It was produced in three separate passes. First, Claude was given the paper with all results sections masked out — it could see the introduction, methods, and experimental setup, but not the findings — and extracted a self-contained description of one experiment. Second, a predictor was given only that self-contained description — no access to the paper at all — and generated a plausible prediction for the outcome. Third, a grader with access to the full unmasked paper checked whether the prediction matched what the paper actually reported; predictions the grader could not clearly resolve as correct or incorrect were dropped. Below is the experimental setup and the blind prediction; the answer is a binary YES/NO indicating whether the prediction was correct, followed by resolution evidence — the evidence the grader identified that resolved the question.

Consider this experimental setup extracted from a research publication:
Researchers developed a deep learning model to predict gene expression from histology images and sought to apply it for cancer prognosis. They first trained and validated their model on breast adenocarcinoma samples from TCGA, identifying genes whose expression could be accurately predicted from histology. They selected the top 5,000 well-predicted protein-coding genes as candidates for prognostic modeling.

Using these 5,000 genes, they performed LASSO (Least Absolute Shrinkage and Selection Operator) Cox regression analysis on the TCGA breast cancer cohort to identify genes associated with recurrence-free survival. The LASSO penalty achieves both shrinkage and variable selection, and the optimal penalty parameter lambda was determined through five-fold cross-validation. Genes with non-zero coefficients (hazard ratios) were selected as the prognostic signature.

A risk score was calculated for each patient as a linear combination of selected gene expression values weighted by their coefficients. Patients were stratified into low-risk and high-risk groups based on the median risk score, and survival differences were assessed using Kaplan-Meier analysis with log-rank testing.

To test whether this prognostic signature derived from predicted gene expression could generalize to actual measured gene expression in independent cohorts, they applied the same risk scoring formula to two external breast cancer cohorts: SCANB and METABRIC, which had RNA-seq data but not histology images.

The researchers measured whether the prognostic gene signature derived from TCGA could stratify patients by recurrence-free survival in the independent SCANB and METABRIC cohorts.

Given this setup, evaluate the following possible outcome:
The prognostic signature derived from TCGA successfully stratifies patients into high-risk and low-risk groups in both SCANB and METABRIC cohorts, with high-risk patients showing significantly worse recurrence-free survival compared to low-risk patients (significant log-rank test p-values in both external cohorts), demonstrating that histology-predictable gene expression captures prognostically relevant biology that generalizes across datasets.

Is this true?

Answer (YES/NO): YES